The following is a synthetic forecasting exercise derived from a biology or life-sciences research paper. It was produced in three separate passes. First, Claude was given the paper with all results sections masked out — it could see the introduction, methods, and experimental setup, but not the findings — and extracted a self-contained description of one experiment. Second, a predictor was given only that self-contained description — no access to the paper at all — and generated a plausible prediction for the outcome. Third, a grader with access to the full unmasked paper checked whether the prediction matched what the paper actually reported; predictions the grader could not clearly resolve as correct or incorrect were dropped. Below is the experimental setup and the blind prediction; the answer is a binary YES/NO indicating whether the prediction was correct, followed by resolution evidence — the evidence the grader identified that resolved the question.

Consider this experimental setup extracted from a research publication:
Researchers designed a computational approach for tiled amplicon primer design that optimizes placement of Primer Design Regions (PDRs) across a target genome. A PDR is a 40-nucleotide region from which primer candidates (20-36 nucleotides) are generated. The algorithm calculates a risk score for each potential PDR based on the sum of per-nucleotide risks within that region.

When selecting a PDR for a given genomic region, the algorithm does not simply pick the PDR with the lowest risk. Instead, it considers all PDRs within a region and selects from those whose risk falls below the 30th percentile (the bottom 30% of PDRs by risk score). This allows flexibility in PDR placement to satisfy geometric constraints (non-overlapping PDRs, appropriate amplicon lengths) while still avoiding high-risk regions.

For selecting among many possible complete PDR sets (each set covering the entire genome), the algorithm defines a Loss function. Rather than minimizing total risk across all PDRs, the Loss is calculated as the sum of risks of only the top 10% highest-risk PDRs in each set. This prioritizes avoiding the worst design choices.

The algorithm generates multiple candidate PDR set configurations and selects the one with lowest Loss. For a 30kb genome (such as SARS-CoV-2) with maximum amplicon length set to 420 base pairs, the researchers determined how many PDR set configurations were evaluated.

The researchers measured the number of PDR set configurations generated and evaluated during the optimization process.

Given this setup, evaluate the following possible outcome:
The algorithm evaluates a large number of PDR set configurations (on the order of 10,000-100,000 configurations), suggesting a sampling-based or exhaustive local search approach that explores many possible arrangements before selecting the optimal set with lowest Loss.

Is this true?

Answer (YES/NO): YES